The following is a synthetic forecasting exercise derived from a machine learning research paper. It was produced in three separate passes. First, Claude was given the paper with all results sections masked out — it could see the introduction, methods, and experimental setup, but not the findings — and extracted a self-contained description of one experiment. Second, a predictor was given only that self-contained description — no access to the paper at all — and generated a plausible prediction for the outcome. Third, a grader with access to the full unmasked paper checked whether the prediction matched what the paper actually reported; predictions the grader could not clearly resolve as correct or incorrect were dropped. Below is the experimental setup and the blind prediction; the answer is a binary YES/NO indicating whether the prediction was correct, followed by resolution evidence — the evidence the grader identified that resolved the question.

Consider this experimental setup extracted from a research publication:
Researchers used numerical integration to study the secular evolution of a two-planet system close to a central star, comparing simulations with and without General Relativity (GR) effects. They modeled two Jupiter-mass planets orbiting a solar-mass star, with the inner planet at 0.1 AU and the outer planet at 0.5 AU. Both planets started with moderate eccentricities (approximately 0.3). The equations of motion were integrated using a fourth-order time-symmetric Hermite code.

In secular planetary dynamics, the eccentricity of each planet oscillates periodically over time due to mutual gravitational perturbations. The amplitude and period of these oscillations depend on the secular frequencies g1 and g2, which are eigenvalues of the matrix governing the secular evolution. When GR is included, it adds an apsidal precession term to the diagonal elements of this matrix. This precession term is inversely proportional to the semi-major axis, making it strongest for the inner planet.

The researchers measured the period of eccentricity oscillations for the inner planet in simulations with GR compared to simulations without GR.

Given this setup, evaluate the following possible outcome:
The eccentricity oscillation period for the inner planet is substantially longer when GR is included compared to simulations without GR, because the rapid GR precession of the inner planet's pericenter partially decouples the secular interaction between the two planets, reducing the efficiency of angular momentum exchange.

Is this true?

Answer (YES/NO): NO